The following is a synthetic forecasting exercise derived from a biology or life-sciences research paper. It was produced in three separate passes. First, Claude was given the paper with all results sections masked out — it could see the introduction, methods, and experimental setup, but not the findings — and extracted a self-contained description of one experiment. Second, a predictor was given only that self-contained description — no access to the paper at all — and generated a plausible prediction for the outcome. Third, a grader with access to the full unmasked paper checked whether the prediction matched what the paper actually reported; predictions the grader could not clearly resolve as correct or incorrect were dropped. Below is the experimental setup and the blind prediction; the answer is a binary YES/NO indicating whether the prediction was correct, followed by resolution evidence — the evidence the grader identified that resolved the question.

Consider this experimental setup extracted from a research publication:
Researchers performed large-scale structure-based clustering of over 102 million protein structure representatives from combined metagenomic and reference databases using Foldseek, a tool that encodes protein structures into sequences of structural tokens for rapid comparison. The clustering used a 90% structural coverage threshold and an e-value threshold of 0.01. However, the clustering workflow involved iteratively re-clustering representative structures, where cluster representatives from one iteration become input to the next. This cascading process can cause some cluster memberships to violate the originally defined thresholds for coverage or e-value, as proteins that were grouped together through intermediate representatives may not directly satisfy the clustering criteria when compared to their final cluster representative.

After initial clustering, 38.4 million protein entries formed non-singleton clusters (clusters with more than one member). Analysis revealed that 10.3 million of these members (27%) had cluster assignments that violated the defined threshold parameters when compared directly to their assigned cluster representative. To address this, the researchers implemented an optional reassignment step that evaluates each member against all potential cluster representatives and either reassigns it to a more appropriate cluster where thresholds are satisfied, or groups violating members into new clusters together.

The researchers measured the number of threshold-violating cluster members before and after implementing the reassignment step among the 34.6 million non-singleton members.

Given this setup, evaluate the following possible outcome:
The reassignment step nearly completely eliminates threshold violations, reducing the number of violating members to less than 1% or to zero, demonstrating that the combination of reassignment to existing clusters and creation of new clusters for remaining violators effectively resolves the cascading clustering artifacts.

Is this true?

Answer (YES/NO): YES